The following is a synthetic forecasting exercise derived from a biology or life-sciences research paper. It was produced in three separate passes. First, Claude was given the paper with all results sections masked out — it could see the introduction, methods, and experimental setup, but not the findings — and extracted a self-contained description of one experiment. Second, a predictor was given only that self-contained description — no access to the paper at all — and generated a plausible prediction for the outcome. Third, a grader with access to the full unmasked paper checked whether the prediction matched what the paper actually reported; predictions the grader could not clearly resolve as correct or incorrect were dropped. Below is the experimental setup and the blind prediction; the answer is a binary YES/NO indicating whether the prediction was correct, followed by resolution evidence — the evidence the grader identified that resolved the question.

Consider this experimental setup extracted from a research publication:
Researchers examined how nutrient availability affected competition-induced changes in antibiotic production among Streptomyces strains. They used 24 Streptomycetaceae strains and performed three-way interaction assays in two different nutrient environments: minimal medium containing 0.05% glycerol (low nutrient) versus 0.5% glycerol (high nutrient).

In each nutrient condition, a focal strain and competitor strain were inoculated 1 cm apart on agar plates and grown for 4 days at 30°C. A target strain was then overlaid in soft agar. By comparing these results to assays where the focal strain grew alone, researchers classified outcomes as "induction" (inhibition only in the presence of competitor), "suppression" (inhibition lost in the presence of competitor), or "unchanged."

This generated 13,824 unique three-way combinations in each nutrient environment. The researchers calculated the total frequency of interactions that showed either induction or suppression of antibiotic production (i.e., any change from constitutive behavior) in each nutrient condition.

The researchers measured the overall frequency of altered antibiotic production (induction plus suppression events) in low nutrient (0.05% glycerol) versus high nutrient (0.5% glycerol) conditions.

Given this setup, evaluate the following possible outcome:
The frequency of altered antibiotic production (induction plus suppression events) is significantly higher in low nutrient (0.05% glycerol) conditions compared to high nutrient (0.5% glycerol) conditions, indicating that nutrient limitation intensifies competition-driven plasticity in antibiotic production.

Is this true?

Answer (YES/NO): YES